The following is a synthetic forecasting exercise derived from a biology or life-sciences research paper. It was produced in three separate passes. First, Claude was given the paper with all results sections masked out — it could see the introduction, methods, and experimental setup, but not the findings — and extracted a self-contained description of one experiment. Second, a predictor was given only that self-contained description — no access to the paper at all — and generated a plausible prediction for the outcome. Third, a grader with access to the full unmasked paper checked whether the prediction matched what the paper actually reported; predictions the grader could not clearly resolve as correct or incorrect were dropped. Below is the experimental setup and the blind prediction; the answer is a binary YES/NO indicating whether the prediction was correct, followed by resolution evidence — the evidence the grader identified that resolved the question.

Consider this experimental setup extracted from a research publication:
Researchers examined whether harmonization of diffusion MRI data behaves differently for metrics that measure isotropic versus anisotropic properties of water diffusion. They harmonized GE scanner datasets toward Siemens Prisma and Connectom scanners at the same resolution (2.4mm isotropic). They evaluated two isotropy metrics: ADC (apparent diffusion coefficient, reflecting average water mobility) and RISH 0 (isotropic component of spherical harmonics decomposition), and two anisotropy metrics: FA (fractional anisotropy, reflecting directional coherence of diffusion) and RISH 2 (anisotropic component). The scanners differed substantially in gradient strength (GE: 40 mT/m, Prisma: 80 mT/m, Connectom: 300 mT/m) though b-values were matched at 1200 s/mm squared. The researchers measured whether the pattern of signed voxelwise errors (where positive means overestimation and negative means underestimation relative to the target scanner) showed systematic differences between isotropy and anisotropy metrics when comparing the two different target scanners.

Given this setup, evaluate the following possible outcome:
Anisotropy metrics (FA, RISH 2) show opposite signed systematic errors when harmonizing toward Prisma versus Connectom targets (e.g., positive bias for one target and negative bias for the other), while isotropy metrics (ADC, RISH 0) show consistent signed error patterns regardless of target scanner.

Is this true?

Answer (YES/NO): YES